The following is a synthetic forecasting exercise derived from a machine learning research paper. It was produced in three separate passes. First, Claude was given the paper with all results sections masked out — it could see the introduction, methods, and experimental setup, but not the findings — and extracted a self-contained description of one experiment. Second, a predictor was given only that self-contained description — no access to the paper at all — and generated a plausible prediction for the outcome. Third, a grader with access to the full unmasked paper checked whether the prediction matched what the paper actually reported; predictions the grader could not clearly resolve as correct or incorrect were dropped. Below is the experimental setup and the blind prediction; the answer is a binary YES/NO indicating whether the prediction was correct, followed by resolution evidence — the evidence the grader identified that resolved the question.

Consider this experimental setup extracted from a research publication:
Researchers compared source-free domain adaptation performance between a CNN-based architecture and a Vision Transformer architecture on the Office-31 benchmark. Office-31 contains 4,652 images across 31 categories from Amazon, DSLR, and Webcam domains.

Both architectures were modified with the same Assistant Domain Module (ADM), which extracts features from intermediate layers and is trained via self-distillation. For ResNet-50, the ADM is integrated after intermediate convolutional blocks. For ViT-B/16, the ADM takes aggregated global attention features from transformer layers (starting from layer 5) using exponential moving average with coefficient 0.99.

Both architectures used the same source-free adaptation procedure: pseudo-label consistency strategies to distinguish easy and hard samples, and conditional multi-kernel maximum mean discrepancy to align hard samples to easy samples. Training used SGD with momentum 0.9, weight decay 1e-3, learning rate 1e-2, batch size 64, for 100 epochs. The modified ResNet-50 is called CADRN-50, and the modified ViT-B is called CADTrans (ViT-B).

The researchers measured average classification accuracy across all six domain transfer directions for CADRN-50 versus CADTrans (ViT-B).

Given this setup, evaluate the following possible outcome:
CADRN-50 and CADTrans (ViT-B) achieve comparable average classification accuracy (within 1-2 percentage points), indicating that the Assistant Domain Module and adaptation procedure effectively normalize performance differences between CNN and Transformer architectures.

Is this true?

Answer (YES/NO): NO